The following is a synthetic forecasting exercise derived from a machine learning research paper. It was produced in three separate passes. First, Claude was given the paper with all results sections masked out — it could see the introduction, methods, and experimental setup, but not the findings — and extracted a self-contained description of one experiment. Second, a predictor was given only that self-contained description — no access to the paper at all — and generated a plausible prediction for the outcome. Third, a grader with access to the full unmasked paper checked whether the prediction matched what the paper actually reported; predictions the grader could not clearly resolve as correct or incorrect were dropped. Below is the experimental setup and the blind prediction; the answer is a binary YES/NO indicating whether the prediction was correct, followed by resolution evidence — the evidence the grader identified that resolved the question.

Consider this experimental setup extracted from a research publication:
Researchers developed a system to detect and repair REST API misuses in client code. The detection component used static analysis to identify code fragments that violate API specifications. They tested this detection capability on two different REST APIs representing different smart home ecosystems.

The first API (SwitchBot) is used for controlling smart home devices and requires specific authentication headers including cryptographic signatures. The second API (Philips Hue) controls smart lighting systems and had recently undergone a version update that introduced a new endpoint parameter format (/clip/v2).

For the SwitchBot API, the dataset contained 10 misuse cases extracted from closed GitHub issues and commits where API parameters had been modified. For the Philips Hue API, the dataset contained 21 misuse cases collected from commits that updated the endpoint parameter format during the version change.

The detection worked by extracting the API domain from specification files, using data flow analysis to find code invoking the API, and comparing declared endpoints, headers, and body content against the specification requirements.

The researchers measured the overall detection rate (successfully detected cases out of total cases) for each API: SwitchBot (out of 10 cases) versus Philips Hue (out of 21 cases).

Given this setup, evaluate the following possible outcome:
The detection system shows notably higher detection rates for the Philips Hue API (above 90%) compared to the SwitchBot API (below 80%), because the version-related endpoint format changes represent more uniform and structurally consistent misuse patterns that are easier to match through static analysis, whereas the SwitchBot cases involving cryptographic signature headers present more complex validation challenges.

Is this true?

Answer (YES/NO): NO